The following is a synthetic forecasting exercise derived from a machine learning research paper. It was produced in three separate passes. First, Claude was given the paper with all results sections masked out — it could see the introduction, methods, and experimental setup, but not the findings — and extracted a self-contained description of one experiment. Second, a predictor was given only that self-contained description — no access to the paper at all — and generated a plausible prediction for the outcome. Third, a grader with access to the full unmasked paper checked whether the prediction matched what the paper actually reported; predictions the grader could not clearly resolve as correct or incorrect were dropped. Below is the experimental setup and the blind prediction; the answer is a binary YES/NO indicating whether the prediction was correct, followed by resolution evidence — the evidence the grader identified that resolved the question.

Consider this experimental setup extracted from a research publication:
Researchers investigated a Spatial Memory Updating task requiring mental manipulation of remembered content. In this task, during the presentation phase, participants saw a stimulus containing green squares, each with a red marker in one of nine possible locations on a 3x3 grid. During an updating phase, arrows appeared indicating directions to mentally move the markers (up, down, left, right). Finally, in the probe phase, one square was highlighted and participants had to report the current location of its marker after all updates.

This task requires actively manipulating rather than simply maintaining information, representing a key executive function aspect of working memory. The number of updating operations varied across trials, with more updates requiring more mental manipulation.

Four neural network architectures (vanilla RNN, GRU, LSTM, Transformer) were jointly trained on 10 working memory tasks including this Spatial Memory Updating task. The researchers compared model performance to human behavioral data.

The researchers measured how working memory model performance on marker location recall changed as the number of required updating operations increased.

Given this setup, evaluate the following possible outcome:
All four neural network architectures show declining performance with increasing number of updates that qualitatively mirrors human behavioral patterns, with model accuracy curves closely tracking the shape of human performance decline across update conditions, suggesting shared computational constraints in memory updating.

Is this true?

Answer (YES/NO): NO